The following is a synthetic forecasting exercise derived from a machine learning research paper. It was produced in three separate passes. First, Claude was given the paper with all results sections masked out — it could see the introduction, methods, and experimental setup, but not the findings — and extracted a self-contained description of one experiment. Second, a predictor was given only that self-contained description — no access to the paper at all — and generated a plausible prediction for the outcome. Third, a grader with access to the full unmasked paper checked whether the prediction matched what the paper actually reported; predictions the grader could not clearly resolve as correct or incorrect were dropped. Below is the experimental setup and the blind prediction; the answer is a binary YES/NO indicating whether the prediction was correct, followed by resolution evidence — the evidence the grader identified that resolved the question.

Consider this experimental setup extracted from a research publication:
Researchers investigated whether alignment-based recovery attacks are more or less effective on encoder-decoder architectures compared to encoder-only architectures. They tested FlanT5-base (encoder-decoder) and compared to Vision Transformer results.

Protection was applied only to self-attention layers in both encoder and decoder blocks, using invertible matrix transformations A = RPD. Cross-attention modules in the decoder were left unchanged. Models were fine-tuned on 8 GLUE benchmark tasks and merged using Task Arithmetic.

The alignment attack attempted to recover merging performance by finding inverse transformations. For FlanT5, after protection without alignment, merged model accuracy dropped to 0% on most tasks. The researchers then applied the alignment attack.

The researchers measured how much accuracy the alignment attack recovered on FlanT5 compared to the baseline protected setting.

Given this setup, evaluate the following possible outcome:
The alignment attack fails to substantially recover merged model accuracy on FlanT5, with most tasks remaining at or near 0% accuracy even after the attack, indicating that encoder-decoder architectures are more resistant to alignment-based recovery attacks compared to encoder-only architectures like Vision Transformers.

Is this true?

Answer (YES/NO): NO